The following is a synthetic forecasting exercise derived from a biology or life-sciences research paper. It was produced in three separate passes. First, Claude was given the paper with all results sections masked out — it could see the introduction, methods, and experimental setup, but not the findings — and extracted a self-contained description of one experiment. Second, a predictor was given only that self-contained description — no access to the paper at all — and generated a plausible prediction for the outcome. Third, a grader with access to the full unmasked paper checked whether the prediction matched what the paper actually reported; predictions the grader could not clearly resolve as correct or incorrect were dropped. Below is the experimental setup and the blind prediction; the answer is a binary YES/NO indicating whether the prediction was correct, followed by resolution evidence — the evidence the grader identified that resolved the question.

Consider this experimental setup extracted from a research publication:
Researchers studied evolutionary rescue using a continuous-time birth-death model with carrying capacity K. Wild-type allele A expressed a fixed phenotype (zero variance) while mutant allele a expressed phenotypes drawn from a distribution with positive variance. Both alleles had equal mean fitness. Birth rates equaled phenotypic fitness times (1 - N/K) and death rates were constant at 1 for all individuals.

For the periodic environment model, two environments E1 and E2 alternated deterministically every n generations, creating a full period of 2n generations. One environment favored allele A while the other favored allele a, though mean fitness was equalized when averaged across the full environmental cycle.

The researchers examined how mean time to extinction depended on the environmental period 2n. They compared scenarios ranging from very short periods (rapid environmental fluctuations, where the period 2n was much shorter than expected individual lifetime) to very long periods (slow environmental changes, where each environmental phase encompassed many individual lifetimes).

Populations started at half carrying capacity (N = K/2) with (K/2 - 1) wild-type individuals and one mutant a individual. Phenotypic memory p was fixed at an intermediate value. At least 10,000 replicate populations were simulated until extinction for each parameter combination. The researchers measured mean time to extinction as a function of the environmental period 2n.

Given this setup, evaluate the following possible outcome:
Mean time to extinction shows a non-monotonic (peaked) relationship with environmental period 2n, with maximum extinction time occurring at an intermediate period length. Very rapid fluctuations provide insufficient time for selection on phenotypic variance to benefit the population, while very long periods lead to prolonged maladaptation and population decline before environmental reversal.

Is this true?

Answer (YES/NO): NO